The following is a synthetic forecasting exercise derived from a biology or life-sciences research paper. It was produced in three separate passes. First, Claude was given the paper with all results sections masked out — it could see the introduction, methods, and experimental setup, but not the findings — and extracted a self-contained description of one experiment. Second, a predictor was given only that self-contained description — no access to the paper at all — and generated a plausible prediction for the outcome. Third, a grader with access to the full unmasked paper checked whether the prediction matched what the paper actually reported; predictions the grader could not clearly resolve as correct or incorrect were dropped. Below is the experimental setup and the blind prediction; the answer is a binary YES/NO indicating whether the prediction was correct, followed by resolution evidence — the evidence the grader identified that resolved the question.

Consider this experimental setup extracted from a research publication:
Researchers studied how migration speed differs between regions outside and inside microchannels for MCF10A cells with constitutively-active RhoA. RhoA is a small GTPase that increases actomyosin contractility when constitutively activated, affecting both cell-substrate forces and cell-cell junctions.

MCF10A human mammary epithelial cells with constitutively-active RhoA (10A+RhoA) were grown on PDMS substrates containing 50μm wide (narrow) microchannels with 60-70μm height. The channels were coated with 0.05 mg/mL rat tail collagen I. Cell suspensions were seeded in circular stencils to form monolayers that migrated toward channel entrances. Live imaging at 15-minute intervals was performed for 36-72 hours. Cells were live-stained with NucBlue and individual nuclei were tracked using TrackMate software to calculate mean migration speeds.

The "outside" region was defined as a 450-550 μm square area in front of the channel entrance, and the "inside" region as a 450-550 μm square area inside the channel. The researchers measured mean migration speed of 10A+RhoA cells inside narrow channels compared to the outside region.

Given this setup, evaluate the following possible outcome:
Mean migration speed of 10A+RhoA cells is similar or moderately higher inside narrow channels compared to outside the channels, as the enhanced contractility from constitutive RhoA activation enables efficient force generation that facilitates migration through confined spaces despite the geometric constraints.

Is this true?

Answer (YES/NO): YES